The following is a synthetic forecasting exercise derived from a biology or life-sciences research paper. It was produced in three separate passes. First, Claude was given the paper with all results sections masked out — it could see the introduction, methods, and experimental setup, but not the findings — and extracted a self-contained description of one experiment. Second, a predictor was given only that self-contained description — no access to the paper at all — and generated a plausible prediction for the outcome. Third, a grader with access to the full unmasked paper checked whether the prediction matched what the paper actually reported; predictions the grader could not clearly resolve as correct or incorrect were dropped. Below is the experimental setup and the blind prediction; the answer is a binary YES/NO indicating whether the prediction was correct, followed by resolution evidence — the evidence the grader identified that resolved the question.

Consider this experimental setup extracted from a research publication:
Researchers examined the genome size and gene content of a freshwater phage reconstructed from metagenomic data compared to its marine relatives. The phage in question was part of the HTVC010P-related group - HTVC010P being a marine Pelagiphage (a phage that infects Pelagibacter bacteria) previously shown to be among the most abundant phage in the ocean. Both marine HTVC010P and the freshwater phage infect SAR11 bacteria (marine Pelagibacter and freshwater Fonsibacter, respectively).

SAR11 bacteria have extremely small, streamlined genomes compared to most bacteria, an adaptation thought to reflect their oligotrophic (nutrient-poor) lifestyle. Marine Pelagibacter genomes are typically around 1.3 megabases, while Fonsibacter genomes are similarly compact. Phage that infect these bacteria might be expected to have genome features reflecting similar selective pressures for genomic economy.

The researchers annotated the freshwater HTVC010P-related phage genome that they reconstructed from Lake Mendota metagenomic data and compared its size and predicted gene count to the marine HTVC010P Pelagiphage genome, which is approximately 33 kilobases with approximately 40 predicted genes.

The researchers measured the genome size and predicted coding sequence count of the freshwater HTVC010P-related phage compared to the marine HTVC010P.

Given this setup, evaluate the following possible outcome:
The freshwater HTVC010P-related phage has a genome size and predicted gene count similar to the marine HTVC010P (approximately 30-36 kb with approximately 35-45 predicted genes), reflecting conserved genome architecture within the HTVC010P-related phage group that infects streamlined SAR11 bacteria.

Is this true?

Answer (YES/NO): NO